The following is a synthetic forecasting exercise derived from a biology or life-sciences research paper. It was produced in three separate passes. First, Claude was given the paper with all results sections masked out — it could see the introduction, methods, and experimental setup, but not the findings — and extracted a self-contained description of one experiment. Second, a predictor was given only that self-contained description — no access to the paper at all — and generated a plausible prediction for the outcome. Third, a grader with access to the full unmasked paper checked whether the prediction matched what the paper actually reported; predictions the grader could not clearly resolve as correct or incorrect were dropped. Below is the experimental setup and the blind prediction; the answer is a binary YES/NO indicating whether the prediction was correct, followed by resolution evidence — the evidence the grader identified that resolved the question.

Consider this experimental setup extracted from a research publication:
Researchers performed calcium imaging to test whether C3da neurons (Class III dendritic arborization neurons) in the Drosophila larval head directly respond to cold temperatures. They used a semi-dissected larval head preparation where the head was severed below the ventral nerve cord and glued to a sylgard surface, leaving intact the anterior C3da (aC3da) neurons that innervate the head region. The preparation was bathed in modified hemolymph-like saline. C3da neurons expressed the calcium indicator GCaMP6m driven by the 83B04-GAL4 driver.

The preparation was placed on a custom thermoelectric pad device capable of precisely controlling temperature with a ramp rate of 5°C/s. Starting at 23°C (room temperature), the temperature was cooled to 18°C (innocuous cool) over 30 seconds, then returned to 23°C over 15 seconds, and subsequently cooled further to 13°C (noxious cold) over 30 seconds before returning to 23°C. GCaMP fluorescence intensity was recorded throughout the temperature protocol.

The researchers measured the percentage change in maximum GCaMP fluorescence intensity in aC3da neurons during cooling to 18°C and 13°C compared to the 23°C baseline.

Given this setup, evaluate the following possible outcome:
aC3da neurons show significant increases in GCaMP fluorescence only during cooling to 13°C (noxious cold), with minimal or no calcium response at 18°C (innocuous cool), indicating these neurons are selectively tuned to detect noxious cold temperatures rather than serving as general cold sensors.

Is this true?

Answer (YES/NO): NO